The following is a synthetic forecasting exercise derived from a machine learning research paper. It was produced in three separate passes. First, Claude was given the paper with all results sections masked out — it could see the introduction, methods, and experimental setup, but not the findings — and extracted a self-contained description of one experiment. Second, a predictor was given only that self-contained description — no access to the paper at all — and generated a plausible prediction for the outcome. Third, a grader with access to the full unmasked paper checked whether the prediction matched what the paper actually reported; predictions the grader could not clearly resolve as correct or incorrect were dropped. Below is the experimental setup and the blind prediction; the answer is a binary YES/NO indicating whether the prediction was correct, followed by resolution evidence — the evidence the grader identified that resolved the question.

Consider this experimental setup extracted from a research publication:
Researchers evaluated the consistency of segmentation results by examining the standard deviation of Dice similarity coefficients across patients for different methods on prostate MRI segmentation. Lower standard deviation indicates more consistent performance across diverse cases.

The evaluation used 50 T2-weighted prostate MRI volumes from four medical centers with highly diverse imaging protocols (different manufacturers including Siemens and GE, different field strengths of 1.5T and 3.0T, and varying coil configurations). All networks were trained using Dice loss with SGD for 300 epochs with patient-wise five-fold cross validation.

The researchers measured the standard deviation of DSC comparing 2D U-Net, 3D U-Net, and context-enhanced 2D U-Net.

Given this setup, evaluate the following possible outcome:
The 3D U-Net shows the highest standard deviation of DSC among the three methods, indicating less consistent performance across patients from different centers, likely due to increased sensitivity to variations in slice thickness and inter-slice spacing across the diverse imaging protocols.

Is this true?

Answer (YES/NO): NO